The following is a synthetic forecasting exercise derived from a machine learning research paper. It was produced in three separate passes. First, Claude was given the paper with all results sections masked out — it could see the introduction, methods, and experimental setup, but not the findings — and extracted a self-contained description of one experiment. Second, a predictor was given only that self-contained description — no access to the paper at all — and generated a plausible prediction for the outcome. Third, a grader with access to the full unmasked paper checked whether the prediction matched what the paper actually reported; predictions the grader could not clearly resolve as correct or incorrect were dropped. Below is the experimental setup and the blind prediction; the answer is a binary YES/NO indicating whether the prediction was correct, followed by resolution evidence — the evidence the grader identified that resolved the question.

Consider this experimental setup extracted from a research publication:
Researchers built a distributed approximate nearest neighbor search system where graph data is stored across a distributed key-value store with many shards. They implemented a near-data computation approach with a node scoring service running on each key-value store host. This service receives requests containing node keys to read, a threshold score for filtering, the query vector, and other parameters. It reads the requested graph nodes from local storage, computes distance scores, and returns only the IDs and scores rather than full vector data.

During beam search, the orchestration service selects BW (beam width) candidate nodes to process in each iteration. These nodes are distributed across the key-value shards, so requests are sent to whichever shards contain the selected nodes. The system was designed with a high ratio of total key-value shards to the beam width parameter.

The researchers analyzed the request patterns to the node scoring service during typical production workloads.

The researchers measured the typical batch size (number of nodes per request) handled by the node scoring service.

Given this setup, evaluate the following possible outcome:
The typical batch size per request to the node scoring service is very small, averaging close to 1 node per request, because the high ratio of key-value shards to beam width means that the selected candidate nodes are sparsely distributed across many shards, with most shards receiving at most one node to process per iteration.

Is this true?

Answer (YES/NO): YES